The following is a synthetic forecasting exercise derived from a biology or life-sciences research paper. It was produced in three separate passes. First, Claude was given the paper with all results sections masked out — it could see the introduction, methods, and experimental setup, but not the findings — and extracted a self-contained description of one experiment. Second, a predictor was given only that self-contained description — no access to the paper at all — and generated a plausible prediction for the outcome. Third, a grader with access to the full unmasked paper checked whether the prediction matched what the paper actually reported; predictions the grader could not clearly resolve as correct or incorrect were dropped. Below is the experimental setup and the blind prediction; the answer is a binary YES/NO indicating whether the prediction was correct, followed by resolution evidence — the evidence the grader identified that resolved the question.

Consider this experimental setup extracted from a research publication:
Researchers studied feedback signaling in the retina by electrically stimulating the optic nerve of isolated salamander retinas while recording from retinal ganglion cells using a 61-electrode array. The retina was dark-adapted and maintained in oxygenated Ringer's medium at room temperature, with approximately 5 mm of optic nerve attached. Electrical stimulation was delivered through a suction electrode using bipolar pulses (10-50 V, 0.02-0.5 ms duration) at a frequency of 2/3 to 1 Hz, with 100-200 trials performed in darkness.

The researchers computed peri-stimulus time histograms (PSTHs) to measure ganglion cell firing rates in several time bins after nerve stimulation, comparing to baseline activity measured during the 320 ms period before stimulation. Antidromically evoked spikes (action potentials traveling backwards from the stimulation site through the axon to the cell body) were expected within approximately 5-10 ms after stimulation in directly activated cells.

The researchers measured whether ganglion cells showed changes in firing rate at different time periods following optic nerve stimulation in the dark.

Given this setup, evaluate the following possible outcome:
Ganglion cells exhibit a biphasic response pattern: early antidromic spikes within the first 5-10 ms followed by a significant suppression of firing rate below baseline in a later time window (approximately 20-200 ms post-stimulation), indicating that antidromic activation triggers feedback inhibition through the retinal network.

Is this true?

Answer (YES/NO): NO